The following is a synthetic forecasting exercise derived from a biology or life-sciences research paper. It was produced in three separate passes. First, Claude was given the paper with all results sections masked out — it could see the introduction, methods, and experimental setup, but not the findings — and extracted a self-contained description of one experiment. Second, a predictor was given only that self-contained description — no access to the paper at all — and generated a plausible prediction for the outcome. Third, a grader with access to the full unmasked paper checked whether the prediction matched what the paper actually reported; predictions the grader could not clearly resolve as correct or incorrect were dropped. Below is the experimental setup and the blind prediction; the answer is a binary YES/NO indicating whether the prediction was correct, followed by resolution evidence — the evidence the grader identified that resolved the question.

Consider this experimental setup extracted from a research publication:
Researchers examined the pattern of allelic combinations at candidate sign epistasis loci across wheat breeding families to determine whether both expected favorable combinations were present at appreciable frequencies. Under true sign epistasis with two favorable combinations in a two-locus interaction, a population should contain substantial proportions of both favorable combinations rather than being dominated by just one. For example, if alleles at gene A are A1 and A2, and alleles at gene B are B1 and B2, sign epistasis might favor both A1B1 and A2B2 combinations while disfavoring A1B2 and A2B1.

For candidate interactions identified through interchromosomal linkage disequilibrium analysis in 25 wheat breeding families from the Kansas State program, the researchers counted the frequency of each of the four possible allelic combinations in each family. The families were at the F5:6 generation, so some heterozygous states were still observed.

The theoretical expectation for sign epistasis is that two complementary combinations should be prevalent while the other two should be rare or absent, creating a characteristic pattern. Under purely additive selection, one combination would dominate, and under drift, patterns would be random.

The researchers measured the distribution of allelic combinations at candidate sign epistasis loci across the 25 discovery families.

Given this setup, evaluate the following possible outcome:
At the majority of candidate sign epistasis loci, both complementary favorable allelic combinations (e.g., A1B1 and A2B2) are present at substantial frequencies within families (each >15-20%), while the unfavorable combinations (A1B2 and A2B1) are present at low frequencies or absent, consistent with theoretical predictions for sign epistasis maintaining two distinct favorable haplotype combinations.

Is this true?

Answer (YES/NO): NO